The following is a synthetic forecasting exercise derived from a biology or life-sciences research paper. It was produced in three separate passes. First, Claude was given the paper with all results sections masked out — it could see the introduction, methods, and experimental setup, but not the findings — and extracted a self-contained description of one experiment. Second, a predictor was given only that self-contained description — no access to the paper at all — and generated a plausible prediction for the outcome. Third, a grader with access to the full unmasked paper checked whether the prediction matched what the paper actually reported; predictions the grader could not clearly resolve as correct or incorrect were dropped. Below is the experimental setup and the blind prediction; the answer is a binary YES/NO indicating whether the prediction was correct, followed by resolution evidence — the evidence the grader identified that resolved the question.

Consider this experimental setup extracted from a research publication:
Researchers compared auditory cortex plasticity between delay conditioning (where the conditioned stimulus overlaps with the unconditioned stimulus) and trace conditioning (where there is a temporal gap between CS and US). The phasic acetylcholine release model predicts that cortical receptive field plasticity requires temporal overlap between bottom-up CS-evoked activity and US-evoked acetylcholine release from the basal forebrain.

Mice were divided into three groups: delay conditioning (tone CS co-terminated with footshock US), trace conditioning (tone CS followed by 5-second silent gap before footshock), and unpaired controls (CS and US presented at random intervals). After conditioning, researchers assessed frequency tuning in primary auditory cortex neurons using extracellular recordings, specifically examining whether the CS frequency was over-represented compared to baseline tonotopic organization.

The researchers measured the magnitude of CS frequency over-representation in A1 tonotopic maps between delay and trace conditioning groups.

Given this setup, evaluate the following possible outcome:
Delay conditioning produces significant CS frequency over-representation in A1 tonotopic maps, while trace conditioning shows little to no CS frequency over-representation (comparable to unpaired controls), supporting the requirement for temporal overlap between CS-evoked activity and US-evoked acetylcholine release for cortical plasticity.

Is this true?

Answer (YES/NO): NO